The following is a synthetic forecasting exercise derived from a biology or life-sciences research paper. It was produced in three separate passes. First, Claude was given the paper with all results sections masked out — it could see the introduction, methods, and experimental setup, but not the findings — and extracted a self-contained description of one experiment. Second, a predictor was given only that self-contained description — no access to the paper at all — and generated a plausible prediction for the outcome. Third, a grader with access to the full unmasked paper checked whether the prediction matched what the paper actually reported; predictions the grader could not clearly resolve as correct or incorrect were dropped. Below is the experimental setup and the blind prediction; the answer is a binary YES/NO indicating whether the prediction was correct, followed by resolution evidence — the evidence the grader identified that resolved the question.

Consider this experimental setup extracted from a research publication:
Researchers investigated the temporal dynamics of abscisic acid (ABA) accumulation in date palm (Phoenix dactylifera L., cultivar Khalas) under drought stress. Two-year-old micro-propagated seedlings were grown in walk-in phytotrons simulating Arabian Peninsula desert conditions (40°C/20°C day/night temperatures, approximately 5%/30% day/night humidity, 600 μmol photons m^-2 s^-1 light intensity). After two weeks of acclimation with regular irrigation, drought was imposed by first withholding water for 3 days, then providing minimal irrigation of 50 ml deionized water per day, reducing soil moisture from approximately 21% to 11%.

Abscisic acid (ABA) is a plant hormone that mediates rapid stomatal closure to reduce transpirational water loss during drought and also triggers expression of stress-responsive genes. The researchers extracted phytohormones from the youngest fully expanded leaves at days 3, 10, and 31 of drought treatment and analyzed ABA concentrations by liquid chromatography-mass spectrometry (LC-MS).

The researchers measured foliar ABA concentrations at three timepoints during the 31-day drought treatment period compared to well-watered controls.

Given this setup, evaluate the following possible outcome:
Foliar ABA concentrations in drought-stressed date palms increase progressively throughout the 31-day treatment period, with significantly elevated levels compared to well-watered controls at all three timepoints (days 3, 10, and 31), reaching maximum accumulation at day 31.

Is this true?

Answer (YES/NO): NO